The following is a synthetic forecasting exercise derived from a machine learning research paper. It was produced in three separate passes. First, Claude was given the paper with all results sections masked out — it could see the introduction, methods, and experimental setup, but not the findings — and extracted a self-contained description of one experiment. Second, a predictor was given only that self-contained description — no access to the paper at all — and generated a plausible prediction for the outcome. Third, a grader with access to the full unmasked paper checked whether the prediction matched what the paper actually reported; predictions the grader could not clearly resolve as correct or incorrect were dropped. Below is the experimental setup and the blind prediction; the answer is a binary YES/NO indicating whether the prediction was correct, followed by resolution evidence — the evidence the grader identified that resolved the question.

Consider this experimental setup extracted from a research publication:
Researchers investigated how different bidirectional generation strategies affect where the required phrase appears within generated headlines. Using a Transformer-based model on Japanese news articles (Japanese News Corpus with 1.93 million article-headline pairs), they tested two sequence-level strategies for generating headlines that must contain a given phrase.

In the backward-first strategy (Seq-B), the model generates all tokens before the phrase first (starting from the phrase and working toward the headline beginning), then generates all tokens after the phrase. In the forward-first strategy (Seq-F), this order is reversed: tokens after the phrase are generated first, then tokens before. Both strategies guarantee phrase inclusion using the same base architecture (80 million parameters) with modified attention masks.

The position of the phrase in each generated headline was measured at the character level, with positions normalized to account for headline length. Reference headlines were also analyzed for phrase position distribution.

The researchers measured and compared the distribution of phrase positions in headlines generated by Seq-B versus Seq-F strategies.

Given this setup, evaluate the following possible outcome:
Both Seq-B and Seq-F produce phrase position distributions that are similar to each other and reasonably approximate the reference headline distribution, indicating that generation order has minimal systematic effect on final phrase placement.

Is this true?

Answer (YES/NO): NO